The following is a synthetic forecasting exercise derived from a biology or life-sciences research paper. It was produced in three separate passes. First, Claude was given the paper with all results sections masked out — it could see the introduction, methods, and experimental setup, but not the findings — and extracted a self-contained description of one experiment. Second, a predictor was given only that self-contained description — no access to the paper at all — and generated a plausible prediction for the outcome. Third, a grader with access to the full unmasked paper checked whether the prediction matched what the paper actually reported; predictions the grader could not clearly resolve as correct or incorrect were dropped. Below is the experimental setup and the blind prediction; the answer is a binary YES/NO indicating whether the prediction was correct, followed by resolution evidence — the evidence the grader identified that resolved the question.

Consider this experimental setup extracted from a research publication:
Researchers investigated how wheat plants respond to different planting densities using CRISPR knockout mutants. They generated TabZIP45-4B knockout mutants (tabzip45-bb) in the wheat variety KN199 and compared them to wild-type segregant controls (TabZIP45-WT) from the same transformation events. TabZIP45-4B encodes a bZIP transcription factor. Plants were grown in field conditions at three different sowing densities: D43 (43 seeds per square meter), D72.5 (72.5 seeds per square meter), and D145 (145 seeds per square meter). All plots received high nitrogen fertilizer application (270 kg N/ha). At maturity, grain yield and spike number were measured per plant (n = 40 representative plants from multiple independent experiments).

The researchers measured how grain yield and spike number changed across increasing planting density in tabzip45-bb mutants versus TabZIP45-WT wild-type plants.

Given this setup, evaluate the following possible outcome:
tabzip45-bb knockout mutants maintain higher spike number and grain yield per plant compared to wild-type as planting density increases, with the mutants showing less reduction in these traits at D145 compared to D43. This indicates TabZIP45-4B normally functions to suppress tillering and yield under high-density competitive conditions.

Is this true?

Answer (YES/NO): NO